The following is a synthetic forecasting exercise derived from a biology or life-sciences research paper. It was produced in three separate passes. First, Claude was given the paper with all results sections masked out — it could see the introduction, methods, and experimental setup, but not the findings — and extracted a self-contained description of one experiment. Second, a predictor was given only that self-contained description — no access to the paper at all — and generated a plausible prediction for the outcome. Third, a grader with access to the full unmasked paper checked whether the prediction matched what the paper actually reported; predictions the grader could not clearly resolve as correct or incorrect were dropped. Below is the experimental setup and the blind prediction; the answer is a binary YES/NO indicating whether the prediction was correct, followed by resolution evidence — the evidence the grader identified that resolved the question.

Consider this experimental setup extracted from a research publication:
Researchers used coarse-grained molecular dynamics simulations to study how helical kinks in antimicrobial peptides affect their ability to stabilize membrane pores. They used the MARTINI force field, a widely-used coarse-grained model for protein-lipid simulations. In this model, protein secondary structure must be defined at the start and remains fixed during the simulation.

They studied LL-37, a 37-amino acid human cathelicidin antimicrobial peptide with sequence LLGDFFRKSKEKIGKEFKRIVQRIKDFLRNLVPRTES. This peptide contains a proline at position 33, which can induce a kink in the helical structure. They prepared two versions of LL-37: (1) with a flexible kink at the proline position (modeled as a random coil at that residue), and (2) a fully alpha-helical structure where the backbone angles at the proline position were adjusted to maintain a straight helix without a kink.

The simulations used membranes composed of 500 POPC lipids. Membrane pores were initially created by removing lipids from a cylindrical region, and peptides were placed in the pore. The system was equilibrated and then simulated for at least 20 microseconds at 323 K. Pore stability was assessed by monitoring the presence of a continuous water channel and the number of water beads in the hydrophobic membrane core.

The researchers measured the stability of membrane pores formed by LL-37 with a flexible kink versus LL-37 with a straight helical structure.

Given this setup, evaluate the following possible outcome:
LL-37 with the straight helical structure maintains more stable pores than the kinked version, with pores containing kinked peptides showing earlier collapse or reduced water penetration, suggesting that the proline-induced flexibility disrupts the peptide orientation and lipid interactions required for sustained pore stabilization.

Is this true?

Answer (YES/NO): NO